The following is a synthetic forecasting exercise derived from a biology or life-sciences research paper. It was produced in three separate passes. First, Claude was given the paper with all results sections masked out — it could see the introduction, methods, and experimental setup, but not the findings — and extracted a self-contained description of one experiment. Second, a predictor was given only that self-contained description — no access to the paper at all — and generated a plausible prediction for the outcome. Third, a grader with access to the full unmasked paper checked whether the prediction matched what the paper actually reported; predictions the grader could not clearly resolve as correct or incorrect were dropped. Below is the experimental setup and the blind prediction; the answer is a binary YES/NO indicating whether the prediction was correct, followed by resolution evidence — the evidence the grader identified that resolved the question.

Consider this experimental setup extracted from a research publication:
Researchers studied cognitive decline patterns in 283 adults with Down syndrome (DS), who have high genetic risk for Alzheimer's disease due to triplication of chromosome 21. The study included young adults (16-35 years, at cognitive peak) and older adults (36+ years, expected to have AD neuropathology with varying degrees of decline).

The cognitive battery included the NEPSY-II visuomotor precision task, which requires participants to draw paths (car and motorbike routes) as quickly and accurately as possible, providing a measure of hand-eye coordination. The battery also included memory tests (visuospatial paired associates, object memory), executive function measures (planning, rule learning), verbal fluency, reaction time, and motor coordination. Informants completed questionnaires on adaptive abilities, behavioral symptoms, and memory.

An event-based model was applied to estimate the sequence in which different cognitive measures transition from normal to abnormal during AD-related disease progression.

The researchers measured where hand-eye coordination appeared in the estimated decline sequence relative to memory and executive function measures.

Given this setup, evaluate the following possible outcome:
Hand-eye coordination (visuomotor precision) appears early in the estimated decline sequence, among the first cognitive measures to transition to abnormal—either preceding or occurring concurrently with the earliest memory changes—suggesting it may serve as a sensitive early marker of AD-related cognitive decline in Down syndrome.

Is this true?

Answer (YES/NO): YES